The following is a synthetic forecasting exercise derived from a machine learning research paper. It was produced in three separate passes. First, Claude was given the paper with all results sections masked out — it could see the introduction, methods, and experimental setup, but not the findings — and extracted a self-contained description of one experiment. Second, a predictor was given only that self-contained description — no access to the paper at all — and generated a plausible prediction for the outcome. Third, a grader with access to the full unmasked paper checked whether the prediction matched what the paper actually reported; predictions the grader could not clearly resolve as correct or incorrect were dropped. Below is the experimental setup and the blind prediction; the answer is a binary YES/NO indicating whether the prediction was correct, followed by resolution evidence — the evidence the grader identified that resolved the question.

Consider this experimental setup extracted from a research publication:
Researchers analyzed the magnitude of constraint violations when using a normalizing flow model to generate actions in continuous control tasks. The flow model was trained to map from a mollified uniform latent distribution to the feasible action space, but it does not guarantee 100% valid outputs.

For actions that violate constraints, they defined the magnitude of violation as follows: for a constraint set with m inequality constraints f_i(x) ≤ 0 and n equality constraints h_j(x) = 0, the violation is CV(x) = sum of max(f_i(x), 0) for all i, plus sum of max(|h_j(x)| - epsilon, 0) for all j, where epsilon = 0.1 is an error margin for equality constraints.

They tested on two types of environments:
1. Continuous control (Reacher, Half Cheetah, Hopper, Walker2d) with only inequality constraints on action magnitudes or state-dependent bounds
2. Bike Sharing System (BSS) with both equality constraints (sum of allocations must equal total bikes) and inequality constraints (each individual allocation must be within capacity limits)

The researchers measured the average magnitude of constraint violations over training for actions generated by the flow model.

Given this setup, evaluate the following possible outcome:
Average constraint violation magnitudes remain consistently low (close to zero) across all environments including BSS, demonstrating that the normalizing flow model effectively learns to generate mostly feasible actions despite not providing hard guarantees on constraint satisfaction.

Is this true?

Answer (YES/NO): NO